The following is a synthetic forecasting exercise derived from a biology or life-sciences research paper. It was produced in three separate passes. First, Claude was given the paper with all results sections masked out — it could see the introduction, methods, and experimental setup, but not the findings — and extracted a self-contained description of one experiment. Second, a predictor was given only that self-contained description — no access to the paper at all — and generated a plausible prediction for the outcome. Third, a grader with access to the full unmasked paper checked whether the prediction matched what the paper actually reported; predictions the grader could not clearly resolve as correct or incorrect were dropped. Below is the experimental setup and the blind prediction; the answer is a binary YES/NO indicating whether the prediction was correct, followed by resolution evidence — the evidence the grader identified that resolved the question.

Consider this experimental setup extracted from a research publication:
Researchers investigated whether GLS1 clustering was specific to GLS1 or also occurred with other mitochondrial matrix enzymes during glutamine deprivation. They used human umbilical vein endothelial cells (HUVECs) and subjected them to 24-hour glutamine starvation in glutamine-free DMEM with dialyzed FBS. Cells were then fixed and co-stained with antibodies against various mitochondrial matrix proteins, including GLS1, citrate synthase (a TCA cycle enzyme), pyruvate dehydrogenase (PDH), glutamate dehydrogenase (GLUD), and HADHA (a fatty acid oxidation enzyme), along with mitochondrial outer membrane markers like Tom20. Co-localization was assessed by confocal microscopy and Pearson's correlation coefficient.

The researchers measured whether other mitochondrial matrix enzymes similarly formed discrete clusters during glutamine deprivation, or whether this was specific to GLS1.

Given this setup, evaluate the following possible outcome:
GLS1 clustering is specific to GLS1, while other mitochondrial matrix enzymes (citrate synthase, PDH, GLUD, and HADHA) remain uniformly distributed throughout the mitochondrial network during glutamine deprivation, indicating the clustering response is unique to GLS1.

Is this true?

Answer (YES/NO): YES